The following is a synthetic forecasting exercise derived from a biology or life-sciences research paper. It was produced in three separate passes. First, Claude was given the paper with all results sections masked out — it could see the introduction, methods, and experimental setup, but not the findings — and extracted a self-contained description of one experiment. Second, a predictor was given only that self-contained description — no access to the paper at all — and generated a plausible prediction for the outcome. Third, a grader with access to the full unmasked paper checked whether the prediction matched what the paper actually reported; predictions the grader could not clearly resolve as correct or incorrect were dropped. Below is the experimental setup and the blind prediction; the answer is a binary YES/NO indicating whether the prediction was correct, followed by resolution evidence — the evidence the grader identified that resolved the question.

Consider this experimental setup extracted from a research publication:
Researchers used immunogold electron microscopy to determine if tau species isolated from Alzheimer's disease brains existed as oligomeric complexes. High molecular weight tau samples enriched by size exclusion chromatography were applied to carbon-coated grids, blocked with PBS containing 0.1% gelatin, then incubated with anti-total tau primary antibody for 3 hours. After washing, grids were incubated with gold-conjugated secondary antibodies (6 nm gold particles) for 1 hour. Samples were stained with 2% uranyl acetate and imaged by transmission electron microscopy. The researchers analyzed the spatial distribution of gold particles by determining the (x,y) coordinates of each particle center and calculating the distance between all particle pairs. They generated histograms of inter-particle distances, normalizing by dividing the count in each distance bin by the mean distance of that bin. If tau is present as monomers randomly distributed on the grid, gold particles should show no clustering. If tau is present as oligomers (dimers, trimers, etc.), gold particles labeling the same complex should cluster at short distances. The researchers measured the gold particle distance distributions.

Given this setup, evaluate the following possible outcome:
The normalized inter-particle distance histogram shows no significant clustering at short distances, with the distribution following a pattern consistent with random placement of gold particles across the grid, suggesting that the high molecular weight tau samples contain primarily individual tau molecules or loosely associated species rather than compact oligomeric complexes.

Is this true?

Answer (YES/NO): NO